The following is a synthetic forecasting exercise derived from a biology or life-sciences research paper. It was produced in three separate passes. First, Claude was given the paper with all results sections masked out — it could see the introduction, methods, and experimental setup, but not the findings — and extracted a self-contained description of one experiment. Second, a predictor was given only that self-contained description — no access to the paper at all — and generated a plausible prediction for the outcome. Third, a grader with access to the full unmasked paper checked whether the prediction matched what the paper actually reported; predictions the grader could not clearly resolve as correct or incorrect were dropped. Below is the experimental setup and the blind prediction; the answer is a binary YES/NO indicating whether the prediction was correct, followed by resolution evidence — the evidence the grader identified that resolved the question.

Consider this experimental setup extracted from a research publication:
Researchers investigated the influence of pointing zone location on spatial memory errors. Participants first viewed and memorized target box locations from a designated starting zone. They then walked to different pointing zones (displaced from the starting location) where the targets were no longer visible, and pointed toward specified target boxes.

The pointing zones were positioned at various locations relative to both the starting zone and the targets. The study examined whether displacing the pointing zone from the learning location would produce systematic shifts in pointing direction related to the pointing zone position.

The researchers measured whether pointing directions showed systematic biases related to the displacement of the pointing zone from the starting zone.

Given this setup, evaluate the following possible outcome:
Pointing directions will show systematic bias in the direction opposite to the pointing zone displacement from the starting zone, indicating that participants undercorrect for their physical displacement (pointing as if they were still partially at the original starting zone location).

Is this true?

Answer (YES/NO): NO